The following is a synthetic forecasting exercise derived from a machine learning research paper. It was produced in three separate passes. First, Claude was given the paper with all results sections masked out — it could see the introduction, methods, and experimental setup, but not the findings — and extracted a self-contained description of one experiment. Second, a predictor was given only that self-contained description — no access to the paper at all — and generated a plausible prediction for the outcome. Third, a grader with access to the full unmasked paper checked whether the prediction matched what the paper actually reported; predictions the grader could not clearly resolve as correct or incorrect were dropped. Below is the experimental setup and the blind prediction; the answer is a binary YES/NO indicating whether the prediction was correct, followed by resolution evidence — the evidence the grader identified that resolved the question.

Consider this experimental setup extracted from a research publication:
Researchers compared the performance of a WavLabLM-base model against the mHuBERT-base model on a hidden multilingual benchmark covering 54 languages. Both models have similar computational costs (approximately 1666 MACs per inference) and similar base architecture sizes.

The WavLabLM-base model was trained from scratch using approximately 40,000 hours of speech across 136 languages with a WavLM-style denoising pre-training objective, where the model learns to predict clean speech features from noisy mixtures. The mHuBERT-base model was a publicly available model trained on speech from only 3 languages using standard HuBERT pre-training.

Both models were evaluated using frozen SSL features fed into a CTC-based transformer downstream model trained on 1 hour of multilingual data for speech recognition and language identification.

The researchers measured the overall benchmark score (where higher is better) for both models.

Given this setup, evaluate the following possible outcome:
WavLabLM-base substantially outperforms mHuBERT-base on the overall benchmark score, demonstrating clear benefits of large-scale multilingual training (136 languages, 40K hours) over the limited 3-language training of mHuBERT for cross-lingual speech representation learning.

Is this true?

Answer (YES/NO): NO